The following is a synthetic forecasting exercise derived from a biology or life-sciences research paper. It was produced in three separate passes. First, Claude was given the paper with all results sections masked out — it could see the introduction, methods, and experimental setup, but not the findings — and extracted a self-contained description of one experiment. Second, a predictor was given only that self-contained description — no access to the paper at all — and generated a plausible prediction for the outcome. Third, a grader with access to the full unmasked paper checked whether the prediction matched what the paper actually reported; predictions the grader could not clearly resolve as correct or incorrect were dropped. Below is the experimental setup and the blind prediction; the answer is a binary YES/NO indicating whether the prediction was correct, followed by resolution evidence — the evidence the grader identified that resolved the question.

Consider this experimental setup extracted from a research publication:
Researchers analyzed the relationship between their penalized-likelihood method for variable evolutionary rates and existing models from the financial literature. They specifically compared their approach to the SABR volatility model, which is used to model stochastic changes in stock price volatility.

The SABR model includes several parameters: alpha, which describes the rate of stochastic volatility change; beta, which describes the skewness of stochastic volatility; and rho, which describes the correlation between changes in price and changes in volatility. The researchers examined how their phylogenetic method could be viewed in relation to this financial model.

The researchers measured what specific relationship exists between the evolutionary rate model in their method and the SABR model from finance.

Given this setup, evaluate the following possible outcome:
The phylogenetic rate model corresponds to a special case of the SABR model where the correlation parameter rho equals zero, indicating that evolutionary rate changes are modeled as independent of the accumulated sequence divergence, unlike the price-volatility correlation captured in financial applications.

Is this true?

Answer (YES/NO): NO